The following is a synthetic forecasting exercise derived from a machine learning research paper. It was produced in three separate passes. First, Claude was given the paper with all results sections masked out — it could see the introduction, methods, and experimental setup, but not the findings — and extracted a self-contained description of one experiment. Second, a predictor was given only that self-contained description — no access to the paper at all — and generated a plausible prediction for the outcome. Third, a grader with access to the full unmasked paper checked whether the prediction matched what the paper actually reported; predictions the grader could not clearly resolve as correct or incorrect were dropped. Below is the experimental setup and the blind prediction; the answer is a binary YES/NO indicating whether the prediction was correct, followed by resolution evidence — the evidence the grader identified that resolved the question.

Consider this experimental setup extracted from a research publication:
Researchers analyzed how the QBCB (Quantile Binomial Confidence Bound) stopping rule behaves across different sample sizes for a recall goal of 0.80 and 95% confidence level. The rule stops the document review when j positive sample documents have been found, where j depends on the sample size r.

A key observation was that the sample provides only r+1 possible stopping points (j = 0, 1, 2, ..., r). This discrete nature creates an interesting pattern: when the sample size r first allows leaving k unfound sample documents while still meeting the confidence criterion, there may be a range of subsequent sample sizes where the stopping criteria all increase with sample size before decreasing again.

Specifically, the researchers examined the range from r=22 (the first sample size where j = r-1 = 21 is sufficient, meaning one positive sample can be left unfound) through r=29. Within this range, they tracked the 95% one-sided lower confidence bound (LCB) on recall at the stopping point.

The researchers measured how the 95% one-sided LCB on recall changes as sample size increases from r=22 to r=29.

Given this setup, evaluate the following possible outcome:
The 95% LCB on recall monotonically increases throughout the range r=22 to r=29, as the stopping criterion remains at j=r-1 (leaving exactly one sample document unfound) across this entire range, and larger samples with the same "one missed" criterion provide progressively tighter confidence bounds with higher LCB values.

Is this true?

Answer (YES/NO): YES